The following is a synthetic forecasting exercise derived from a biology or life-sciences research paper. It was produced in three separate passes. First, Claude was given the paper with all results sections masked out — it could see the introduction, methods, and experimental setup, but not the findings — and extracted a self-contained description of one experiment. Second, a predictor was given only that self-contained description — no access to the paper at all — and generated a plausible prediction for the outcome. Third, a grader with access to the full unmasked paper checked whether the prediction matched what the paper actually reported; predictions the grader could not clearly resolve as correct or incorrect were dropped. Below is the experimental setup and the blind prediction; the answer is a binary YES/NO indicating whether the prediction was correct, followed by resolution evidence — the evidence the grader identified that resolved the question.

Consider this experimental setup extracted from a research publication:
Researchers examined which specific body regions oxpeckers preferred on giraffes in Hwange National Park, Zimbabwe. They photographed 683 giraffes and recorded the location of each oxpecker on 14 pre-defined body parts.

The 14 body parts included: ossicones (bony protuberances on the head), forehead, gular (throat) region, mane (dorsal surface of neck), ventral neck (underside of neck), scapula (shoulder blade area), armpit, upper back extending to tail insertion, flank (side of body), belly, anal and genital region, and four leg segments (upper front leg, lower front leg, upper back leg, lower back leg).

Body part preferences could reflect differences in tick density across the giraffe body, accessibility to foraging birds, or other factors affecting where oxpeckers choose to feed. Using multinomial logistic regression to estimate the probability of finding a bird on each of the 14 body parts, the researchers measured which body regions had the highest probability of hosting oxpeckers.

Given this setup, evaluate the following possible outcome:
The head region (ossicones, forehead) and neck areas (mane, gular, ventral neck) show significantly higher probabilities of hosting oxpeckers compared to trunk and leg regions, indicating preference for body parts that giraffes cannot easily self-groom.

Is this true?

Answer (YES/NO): NO